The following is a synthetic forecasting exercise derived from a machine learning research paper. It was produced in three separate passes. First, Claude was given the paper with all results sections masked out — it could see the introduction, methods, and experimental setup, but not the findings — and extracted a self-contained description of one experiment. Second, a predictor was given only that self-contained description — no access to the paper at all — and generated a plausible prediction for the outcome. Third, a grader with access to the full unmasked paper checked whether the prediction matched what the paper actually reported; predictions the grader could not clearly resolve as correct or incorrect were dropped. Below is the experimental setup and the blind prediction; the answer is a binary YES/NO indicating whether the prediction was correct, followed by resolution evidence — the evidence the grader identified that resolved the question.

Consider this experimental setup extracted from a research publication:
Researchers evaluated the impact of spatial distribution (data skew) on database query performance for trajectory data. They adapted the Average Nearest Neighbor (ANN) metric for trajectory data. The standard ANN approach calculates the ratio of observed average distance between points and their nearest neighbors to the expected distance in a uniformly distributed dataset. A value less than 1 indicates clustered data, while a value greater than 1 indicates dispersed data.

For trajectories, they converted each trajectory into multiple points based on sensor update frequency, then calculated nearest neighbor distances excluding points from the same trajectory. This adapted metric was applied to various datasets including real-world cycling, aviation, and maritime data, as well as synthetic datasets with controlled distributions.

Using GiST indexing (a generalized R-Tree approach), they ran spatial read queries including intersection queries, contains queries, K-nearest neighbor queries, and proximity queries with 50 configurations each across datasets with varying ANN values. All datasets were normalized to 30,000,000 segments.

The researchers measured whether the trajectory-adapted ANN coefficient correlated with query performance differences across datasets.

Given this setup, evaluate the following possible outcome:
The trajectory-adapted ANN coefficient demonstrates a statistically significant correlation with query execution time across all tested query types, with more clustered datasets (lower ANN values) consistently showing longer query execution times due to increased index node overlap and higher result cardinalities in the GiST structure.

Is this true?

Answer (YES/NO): NO